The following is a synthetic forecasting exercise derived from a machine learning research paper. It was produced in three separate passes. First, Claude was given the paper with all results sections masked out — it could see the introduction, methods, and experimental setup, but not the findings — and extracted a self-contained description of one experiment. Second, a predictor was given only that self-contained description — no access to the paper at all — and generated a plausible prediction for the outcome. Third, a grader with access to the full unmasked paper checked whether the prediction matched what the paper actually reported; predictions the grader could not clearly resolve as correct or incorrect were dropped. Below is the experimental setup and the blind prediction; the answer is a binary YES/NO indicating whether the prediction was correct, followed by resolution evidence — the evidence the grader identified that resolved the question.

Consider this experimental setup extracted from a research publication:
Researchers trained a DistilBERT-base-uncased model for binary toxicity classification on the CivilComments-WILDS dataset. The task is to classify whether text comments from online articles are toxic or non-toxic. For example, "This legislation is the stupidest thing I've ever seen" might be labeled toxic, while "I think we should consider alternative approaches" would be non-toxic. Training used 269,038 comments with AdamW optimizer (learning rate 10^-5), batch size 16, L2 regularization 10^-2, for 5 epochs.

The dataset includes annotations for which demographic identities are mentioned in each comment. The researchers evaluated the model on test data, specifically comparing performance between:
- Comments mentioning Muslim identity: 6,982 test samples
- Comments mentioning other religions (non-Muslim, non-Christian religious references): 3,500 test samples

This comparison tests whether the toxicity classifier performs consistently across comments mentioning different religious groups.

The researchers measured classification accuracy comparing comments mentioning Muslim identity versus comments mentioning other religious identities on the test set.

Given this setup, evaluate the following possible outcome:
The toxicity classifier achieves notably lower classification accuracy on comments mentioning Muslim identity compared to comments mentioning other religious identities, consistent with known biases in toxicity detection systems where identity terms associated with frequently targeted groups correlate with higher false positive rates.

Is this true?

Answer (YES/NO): YES